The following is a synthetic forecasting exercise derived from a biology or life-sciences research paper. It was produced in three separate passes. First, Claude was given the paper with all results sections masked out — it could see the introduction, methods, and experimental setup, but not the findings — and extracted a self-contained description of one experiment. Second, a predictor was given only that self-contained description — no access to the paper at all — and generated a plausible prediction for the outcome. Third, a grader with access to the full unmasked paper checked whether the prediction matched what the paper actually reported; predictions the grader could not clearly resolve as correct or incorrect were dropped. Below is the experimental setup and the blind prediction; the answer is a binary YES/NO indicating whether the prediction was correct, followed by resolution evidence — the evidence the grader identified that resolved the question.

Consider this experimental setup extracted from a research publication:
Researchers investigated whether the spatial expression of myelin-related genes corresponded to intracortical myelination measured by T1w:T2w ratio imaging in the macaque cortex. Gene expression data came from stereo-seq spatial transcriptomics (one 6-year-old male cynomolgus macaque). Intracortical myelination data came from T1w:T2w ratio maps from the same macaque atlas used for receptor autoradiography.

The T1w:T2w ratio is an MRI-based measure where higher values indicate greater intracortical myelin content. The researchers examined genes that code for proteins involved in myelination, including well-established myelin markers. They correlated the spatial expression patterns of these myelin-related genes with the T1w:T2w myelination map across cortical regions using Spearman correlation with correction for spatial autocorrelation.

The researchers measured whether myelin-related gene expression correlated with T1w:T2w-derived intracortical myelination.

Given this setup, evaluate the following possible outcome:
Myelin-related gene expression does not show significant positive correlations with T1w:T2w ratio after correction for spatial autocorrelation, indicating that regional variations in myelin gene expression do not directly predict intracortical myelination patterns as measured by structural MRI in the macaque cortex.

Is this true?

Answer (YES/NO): NO